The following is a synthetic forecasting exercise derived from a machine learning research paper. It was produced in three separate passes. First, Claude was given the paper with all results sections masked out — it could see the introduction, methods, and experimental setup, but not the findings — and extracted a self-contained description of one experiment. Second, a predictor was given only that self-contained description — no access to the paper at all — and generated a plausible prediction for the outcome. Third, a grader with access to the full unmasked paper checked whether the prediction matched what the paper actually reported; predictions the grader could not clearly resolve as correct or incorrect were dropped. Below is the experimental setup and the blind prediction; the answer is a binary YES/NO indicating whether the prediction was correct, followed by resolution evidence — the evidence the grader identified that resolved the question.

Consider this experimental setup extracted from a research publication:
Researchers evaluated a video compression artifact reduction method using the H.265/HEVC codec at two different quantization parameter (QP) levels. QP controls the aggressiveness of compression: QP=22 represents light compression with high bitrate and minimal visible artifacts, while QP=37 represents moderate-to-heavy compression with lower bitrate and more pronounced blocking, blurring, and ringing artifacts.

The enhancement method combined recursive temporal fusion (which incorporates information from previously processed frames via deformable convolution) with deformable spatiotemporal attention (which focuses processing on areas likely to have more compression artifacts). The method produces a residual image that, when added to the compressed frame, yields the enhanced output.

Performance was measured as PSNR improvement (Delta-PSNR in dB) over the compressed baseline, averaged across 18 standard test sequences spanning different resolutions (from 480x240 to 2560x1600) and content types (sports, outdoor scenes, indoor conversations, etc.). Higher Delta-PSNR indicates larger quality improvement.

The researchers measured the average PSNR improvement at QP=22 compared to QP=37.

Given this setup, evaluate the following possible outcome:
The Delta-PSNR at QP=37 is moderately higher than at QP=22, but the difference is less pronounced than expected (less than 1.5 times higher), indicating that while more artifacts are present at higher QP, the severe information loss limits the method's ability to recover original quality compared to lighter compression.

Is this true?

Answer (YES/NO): YES